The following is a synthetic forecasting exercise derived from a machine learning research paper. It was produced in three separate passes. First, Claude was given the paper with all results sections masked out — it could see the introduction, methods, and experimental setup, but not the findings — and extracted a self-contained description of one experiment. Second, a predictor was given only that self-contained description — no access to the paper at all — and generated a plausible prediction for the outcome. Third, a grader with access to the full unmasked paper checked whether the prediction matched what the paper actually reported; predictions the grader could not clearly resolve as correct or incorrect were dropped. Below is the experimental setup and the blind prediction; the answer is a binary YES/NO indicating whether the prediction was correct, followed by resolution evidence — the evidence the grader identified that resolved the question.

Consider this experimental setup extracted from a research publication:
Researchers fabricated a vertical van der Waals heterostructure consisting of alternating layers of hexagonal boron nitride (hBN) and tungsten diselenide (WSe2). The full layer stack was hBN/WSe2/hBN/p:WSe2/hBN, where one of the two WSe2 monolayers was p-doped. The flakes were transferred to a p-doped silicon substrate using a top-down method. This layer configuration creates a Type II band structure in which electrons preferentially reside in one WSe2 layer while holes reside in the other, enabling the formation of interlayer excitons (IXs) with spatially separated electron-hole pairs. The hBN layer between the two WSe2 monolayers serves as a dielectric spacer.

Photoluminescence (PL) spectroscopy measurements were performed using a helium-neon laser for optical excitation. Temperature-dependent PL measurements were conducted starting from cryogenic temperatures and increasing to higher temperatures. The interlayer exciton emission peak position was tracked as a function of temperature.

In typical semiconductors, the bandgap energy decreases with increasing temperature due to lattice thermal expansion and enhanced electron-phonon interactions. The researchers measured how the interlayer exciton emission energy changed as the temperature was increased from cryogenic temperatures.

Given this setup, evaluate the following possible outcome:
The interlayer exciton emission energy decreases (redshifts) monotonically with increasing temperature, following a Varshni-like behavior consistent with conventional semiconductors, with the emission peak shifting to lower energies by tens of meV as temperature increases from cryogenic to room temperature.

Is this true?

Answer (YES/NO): NO